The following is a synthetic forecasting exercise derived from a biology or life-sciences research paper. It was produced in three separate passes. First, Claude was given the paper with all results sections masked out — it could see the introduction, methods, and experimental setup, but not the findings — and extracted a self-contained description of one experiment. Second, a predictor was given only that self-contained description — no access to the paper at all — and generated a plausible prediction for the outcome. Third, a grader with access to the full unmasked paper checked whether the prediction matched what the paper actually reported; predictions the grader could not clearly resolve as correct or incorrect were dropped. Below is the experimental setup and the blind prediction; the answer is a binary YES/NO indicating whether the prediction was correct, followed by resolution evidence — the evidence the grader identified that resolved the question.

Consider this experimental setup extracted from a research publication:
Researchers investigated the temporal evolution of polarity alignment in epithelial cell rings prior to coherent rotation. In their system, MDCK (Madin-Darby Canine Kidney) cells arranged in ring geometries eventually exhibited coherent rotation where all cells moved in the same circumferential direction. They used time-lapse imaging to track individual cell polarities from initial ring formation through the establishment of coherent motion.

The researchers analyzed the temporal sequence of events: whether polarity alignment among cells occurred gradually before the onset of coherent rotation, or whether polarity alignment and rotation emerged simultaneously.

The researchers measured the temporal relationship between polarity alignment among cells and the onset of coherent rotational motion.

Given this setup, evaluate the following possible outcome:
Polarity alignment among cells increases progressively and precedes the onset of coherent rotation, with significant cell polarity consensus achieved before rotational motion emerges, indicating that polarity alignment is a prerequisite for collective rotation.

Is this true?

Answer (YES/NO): YES